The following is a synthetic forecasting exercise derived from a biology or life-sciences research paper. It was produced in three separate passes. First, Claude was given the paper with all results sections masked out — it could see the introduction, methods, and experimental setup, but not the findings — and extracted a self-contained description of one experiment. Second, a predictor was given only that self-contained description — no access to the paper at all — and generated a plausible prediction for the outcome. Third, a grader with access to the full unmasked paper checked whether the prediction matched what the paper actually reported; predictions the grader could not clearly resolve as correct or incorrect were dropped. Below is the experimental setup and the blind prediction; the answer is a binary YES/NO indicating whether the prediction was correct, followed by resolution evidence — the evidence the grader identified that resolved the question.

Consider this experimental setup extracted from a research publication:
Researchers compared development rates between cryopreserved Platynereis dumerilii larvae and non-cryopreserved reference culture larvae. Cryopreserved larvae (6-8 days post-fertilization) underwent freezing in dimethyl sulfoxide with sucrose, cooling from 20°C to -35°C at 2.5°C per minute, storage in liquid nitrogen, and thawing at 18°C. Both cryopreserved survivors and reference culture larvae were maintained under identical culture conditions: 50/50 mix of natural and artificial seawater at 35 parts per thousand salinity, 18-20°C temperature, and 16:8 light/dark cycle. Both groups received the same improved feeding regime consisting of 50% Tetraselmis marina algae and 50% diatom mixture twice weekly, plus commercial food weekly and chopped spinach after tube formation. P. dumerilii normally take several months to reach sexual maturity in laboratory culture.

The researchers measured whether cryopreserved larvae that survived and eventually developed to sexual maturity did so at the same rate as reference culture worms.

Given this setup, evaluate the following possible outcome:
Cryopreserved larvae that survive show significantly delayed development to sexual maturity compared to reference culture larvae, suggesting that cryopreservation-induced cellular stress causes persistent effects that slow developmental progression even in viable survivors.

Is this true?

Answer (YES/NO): YES